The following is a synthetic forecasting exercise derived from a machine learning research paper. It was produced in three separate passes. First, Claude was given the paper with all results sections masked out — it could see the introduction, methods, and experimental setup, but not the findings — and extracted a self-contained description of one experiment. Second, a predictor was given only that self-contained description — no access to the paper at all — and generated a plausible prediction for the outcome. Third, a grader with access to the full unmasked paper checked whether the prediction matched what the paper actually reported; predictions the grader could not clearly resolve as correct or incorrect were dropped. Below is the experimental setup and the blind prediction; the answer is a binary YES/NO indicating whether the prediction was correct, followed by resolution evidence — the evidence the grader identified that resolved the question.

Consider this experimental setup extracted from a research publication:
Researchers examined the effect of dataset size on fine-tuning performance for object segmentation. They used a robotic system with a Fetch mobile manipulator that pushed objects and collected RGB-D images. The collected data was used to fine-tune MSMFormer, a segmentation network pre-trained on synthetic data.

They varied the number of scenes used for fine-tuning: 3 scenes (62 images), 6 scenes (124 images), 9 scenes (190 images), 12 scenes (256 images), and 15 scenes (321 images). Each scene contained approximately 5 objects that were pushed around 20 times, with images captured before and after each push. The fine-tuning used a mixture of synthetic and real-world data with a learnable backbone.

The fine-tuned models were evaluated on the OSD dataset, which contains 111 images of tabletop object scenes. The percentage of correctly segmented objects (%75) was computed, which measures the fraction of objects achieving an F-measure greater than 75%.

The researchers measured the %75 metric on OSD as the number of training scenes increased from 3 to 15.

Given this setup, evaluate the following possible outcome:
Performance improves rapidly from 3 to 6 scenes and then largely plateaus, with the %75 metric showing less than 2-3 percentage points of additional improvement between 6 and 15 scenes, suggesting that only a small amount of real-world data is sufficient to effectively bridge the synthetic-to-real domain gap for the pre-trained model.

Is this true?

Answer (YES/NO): NO